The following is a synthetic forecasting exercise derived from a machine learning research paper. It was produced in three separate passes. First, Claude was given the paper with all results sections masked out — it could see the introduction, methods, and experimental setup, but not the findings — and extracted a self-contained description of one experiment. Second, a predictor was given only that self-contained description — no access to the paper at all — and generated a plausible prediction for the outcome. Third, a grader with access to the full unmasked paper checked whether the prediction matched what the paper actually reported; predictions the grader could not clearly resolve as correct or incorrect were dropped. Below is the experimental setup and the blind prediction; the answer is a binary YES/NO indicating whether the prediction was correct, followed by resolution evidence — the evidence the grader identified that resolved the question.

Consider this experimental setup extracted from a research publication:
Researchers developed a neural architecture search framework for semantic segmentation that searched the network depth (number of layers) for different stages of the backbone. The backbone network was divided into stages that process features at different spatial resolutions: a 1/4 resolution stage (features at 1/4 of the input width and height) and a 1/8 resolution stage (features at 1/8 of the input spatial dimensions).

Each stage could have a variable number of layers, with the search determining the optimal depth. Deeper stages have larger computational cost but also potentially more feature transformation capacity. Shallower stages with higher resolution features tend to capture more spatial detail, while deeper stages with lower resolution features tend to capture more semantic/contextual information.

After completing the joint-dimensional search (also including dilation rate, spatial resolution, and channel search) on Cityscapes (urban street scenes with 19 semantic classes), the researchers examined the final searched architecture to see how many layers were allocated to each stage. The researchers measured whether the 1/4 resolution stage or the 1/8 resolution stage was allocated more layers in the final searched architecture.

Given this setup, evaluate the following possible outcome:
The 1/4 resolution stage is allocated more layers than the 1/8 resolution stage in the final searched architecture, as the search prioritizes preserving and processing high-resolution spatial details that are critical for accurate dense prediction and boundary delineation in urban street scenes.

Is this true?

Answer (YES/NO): NO